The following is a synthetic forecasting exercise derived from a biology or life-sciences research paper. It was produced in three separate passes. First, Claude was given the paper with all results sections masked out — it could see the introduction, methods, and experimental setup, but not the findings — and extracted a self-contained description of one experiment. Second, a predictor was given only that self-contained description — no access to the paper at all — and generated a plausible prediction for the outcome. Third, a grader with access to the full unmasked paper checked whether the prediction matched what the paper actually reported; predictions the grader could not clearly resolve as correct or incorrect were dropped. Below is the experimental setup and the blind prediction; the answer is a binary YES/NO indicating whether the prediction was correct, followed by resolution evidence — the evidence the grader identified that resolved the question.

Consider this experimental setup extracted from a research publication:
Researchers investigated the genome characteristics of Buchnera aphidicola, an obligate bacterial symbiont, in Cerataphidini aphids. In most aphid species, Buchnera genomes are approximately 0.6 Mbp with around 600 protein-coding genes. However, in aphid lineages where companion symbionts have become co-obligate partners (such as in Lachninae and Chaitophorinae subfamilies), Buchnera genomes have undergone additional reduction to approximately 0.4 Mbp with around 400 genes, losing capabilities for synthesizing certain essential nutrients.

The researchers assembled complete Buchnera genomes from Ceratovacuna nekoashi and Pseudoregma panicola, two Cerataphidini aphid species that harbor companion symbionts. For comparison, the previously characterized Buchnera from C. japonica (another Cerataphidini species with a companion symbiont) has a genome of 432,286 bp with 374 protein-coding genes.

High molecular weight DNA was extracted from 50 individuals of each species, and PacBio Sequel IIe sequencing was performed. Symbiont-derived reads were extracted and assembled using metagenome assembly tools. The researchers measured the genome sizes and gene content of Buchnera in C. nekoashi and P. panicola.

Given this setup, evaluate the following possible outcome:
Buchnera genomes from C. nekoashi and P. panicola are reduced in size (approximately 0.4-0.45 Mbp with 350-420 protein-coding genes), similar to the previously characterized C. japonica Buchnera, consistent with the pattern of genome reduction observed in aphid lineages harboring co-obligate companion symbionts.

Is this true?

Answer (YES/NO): YES